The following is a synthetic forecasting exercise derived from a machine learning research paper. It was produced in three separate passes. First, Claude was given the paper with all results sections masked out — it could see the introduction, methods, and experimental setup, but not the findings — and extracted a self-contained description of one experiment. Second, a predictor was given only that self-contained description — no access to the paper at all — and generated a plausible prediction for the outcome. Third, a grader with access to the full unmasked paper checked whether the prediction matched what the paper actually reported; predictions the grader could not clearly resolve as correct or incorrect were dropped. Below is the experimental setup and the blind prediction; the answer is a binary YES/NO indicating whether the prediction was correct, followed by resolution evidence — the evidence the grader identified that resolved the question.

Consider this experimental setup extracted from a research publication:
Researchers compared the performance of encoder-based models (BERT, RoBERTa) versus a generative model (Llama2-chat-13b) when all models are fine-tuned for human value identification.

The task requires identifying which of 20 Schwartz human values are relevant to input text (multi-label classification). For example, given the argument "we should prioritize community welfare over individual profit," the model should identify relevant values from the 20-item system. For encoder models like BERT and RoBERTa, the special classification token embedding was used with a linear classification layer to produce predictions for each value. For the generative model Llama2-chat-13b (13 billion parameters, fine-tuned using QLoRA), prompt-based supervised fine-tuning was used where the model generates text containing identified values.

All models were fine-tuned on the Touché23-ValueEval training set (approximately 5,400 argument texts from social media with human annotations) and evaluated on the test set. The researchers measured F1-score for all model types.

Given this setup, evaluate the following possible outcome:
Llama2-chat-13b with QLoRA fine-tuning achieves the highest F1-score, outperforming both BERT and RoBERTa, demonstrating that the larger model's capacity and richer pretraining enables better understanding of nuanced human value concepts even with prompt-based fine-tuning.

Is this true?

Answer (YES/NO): YES